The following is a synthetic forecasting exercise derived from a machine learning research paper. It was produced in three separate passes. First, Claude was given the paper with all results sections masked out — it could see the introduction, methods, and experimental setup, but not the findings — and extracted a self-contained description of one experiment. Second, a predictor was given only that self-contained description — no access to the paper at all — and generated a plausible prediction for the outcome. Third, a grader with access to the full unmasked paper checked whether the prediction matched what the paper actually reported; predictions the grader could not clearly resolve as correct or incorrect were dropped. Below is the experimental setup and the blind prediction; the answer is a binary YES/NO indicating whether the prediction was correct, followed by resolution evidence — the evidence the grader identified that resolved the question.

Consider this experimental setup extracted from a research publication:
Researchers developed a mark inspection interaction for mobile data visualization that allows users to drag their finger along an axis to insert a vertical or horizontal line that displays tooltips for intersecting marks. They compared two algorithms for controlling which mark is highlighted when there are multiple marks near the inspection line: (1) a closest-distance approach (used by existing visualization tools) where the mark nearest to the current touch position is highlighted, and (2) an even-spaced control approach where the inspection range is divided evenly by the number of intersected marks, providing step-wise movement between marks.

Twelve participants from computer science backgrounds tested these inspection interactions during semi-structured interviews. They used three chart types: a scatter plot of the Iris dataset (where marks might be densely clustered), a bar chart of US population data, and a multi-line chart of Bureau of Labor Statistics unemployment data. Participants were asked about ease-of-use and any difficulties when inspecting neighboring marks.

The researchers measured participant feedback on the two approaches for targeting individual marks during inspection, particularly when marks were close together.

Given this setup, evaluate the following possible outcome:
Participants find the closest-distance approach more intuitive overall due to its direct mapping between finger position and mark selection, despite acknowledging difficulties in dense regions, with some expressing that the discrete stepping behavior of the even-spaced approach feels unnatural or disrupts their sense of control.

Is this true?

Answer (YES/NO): NO